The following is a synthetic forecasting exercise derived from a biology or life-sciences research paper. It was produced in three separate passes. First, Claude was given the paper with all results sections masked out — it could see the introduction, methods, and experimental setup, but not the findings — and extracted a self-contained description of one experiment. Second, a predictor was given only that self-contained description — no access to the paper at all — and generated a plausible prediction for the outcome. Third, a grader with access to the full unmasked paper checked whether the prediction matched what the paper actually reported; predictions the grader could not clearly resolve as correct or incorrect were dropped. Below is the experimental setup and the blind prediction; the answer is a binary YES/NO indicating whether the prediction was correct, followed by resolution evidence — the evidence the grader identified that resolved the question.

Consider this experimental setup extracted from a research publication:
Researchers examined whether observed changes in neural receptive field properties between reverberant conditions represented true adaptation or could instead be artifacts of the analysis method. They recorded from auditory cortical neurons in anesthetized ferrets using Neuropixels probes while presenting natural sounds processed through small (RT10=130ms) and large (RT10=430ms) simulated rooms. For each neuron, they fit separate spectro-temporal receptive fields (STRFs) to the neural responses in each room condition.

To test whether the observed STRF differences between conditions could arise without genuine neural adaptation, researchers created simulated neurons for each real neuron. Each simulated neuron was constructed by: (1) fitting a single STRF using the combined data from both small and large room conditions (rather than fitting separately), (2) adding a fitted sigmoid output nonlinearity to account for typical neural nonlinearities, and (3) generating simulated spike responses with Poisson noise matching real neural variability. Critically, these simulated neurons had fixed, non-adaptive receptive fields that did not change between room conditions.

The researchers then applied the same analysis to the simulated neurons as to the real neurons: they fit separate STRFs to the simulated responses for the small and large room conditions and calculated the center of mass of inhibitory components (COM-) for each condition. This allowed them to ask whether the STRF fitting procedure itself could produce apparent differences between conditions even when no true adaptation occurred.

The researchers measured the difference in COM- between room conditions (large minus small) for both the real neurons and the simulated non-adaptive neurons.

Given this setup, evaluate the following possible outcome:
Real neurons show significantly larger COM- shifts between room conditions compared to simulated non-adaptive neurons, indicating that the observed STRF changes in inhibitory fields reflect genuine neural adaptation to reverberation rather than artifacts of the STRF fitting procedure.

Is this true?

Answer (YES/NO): YES